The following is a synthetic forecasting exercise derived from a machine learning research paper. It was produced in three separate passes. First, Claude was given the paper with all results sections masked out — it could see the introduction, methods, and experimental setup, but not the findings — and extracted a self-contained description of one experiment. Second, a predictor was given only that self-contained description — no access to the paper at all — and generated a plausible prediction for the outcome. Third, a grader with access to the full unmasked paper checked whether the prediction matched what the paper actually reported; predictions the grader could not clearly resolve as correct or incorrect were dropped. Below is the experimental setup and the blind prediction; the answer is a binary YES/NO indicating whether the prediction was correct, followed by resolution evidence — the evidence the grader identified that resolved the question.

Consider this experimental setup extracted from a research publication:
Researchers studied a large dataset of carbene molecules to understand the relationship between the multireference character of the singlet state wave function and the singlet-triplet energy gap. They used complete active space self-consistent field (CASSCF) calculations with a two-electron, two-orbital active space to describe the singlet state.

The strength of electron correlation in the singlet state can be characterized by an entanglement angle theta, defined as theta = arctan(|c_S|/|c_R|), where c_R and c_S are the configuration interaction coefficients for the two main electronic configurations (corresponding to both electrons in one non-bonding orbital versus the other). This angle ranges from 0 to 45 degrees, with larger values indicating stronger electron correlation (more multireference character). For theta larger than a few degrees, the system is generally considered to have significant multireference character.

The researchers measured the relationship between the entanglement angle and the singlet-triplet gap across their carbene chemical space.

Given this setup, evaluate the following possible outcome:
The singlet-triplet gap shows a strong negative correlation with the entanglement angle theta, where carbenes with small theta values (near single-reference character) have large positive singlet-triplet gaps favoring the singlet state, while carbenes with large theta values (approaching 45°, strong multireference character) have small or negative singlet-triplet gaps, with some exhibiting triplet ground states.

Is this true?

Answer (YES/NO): NO